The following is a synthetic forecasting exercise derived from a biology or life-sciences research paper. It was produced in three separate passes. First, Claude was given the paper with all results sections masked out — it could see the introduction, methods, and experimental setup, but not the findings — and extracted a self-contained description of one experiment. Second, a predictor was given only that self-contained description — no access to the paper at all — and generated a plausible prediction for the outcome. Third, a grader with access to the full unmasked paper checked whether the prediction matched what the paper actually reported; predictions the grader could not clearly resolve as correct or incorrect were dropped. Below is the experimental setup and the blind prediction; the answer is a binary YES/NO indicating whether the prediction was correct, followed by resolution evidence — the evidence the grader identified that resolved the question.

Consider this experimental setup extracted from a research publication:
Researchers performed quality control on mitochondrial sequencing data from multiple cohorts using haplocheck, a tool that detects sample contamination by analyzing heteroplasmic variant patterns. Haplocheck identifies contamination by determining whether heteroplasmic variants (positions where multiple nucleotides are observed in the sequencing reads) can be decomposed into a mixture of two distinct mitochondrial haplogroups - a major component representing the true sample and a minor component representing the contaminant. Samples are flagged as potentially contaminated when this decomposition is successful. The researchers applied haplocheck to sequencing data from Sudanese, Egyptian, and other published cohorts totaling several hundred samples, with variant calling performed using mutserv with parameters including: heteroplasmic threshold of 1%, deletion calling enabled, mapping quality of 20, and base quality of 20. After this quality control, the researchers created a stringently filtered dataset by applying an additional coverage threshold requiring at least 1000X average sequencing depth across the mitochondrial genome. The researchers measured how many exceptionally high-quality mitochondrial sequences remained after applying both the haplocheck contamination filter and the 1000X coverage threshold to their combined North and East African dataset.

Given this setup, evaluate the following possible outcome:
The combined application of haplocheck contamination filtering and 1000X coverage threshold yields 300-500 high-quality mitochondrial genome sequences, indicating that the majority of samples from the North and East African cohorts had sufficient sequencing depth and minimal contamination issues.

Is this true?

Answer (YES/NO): NO